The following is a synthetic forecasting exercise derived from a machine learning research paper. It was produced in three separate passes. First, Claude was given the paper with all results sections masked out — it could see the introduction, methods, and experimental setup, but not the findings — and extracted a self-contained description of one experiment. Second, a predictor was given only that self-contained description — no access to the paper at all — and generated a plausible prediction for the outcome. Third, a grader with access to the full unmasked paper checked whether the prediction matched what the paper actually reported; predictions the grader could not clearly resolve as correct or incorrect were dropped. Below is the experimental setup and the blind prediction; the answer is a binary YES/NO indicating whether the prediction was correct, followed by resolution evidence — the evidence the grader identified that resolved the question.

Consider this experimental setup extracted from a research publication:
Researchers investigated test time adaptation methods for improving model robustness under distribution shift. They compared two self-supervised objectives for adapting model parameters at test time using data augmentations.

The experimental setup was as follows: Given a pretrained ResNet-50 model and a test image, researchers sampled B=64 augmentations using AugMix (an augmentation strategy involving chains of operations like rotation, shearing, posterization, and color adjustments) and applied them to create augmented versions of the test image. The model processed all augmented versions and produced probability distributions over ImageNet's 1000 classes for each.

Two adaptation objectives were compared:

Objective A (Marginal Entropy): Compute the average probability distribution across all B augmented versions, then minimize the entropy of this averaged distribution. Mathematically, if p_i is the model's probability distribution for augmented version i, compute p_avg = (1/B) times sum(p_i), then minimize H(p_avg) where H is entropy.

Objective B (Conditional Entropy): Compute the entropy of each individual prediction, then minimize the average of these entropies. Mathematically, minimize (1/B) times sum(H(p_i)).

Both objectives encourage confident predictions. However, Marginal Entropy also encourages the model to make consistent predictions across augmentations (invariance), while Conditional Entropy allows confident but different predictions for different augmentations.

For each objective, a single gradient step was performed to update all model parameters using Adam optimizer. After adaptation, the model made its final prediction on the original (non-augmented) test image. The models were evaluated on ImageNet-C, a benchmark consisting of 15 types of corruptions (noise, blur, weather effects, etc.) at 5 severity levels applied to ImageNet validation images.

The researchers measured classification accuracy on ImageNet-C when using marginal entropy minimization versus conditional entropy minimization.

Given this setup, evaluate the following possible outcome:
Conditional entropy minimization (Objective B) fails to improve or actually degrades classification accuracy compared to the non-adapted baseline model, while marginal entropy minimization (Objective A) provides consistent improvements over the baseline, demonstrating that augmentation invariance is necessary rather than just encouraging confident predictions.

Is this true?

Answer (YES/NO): NO